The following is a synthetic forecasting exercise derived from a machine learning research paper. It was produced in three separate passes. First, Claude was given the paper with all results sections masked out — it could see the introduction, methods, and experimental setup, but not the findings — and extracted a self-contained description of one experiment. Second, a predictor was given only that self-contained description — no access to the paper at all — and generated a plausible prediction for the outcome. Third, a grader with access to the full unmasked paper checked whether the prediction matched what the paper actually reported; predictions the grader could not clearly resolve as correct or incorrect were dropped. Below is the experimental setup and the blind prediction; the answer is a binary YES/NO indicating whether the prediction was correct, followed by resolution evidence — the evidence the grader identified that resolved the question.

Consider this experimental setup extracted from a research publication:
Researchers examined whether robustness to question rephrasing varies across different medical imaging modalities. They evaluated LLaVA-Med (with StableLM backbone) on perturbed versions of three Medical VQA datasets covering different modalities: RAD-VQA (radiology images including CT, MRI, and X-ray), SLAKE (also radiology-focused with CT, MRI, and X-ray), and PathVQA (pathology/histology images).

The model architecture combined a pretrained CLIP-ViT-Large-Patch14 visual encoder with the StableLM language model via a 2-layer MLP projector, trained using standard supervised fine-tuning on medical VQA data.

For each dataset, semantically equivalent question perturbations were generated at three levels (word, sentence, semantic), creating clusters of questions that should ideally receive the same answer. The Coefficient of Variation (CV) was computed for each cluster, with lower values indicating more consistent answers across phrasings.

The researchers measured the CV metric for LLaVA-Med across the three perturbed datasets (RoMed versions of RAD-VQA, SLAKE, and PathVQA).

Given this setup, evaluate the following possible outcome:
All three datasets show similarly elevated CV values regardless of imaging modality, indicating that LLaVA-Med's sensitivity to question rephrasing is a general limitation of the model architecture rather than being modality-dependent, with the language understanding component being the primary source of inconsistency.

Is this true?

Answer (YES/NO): NO